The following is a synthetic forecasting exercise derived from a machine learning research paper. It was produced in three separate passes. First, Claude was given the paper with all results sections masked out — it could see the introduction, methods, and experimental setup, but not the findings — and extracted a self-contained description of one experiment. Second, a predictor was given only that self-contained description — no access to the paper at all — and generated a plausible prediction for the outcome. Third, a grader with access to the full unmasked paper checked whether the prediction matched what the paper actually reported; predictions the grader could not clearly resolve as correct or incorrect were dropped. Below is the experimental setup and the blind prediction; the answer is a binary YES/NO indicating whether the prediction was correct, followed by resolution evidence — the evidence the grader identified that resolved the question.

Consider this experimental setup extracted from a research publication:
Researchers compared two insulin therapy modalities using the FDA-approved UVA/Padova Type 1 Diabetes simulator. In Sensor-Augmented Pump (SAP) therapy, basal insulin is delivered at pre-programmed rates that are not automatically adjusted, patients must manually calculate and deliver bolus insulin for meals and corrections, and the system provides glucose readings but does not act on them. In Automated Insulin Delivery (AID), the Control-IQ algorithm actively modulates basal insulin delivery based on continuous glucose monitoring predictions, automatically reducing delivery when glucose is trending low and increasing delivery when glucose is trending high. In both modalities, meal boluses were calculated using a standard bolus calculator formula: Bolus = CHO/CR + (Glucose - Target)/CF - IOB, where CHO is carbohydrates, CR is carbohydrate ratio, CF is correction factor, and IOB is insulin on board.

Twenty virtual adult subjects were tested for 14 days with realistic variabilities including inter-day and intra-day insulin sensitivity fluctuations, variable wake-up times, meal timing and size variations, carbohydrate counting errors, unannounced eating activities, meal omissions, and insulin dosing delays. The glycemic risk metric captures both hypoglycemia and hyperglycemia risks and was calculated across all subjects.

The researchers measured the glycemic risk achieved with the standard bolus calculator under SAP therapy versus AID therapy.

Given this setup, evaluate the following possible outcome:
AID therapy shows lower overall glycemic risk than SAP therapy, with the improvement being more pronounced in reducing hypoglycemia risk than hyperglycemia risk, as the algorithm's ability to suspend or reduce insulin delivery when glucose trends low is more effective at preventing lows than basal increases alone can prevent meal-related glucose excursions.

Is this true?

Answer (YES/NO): NO